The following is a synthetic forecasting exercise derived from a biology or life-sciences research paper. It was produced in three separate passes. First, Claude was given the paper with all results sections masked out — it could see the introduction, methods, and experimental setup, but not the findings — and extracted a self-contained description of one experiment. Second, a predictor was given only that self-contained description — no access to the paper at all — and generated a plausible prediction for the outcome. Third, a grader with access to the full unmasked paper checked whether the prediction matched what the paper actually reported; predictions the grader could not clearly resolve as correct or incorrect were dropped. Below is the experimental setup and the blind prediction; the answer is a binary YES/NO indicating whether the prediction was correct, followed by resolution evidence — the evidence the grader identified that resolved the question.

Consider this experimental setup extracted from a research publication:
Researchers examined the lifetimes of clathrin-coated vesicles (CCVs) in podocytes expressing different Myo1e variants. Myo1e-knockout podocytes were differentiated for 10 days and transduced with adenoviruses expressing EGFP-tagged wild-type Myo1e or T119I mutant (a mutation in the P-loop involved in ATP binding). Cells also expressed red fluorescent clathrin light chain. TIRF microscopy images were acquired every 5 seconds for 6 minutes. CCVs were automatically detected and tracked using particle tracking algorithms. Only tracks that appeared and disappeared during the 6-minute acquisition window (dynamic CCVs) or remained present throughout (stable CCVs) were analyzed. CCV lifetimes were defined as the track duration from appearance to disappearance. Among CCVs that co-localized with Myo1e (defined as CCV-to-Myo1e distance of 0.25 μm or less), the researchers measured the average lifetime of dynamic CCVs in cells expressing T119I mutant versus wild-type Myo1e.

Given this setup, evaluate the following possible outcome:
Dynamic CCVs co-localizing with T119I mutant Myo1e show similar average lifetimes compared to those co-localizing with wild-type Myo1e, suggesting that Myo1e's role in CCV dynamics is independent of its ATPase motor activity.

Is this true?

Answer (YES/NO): NO